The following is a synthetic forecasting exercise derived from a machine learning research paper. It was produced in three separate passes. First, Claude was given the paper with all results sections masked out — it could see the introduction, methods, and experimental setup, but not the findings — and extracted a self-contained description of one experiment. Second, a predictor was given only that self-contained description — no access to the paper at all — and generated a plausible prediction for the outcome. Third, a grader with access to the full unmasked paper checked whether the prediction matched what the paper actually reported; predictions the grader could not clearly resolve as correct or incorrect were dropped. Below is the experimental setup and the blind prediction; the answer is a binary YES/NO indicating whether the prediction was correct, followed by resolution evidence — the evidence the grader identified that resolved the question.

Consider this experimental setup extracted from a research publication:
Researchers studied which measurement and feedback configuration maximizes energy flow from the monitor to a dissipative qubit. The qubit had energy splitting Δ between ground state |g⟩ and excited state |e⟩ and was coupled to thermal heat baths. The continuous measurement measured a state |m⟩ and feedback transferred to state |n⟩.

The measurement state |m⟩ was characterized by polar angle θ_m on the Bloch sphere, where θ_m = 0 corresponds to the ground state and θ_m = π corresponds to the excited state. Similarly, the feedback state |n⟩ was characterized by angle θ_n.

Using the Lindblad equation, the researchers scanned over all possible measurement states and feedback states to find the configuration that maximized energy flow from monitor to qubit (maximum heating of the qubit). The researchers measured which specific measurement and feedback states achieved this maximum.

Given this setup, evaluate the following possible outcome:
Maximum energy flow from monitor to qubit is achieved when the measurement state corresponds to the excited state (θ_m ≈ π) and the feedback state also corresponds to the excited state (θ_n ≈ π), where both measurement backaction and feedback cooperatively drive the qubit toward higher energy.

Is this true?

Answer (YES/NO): NO